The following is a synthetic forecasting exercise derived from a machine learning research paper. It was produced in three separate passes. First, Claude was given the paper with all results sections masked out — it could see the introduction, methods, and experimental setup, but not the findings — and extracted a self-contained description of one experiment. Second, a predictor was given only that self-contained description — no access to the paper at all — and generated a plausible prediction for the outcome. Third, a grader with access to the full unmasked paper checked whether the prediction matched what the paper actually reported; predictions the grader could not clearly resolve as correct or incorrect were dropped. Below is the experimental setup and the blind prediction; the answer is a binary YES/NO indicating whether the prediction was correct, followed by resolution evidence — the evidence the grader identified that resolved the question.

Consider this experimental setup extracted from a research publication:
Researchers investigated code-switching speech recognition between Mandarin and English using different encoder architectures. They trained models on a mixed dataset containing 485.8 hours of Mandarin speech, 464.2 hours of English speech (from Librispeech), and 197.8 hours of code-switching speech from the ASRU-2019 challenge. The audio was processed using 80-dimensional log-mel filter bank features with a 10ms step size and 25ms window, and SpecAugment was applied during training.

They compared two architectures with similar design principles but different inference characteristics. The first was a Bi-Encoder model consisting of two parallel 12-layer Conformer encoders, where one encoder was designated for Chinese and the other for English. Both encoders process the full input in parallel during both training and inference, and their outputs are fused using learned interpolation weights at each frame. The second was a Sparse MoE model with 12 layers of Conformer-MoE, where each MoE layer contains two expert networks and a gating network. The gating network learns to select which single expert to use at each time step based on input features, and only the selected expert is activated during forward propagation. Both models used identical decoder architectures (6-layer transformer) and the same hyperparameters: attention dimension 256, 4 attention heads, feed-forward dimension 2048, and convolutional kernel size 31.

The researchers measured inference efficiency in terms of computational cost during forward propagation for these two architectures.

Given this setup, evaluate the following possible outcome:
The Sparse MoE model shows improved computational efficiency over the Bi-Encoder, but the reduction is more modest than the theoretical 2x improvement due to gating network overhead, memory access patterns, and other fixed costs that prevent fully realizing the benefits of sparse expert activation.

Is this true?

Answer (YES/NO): NO